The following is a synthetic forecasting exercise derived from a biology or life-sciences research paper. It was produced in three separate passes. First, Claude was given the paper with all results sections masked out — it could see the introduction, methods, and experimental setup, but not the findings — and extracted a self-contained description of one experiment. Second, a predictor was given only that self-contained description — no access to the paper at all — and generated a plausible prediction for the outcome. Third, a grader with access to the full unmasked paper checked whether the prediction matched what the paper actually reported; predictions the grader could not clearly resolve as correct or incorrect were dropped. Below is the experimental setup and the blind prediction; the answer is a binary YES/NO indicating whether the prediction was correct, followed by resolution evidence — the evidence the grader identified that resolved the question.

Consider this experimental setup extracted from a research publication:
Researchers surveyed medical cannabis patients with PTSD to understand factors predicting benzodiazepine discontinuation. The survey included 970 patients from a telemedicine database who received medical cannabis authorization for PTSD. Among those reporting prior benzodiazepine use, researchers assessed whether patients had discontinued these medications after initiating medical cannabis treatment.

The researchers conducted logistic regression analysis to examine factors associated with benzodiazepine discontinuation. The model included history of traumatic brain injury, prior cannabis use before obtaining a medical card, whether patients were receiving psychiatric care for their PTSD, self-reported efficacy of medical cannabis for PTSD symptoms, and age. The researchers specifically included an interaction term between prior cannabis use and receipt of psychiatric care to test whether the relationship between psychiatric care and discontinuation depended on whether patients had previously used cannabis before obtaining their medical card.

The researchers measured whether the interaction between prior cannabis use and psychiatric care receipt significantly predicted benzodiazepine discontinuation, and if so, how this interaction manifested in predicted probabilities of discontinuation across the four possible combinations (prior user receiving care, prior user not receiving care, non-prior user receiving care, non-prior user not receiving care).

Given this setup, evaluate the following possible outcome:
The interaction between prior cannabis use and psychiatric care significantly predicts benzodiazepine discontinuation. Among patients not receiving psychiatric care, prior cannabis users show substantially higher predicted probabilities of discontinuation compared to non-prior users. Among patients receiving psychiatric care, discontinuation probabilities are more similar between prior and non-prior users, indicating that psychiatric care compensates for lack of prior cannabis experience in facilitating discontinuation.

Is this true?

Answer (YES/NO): NO